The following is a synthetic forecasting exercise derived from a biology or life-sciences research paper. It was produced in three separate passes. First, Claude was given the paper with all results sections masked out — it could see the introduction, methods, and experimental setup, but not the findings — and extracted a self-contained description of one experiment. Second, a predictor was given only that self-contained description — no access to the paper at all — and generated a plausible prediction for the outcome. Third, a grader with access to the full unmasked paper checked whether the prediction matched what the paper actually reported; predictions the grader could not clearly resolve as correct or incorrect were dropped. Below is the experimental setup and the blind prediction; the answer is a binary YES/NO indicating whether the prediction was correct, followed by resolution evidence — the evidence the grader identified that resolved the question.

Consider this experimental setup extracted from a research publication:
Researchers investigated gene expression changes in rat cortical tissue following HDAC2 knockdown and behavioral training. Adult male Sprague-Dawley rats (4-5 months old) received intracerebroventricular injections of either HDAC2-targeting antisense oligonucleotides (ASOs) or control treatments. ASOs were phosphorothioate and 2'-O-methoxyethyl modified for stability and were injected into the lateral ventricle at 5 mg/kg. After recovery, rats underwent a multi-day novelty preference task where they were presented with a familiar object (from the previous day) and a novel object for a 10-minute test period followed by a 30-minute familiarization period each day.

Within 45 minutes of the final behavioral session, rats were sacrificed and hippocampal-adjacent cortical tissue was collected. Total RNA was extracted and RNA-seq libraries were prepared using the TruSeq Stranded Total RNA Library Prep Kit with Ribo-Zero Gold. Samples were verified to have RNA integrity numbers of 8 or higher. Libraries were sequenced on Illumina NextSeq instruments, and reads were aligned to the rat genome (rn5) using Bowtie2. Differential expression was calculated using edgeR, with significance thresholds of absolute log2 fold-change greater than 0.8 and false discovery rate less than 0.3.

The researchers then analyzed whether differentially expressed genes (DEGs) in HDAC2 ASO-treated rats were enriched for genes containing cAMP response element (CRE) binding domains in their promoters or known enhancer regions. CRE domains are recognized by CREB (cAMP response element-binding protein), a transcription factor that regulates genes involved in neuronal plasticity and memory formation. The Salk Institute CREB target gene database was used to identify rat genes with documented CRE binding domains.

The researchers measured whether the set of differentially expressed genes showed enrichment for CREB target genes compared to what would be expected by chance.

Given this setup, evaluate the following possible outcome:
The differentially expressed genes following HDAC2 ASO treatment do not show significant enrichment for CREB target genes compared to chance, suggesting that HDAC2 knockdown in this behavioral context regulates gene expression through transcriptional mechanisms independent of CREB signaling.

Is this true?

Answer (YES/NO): NO